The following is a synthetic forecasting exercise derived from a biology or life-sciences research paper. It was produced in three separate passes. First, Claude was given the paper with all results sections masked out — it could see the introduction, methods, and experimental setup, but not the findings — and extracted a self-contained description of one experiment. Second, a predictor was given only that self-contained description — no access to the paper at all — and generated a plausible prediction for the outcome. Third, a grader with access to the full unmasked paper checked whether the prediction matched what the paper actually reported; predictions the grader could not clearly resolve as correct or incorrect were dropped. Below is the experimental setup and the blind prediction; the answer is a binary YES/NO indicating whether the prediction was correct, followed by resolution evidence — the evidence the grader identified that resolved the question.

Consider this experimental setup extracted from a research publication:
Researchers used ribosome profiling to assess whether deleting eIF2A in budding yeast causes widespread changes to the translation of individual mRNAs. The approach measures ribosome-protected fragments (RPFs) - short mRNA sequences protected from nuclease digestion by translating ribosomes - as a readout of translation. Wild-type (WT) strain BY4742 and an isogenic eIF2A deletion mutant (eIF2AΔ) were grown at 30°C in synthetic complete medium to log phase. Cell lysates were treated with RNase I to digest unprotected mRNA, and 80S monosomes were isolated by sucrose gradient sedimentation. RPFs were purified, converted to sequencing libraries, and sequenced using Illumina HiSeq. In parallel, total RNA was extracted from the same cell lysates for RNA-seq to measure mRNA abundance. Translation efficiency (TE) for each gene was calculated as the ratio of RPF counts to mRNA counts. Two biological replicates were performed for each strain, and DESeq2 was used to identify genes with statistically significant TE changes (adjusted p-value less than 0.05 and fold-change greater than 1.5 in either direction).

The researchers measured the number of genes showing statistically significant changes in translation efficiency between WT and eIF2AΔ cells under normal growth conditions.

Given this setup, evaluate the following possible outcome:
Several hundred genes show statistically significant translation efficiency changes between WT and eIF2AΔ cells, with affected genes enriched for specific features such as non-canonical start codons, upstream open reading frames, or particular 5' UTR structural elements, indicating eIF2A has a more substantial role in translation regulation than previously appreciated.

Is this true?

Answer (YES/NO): NO